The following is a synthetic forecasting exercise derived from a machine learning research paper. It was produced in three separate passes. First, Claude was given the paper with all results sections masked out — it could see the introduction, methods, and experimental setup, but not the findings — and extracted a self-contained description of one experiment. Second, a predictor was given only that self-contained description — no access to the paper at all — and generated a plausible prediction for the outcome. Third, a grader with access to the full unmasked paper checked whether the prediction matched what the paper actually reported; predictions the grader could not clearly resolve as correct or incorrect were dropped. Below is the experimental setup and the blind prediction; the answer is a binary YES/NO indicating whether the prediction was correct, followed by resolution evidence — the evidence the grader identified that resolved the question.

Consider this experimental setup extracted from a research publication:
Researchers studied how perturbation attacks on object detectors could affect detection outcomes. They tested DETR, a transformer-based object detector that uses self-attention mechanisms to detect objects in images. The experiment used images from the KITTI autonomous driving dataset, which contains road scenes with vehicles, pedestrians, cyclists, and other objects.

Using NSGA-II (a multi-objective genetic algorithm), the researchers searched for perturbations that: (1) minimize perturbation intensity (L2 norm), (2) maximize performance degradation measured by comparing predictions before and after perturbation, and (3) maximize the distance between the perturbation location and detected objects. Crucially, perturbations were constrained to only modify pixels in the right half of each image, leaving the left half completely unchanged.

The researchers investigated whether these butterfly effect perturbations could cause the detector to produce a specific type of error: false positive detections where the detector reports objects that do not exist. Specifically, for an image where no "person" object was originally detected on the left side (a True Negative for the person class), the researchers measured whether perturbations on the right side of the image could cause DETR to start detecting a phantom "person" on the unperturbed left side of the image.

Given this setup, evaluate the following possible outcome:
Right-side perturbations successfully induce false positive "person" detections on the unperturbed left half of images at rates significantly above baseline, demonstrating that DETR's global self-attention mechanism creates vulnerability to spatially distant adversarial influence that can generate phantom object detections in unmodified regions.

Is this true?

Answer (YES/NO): YES